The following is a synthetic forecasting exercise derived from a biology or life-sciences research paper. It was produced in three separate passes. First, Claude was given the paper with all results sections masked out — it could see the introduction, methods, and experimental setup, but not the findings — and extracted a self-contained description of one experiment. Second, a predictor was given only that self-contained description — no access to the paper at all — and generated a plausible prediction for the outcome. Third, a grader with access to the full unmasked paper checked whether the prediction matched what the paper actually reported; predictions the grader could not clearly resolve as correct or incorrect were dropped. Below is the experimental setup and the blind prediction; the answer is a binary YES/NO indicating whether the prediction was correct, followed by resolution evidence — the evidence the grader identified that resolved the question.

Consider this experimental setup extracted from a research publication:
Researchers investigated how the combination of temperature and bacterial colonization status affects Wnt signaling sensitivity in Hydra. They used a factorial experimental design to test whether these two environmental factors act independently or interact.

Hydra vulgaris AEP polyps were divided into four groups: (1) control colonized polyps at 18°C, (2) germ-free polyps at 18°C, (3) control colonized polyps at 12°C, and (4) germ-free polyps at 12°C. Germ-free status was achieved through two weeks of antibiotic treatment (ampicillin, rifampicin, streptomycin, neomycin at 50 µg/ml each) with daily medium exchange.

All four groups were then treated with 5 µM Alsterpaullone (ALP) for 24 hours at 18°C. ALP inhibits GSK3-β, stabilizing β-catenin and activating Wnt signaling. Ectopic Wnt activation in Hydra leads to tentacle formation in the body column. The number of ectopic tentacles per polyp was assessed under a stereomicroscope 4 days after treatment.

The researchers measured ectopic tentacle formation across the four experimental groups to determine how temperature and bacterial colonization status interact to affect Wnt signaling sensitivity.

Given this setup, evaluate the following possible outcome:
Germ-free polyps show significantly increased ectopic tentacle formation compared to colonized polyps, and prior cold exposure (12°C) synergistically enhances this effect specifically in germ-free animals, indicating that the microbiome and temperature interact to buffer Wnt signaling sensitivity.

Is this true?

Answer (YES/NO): NO